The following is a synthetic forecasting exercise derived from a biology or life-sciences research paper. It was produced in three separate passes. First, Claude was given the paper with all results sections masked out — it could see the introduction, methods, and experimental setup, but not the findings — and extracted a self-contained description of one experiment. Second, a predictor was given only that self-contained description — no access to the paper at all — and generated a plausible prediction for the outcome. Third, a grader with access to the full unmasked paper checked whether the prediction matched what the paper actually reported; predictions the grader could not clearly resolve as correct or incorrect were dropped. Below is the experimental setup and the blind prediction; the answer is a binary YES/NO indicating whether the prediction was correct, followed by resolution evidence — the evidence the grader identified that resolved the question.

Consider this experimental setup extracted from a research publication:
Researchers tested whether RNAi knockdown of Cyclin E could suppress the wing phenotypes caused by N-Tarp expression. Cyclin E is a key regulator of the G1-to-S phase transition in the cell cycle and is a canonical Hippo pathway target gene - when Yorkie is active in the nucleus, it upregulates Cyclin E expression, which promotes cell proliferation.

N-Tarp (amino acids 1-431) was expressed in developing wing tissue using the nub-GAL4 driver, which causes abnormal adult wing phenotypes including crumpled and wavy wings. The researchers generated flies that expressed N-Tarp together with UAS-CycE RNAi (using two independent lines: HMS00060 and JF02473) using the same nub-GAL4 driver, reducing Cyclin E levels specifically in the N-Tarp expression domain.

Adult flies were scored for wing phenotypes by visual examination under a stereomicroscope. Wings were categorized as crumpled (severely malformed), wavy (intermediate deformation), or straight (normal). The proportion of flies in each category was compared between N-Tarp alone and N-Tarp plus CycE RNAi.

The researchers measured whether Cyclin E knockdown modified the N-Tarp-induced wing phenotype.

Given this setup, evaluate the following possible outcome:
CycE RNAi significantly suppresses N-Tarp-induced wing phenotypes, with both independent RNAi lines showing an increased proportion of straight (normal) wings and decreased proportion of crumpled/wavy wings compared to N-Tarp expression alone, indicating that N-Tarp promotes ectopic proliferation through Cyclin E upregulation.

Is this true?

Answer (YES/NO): NO